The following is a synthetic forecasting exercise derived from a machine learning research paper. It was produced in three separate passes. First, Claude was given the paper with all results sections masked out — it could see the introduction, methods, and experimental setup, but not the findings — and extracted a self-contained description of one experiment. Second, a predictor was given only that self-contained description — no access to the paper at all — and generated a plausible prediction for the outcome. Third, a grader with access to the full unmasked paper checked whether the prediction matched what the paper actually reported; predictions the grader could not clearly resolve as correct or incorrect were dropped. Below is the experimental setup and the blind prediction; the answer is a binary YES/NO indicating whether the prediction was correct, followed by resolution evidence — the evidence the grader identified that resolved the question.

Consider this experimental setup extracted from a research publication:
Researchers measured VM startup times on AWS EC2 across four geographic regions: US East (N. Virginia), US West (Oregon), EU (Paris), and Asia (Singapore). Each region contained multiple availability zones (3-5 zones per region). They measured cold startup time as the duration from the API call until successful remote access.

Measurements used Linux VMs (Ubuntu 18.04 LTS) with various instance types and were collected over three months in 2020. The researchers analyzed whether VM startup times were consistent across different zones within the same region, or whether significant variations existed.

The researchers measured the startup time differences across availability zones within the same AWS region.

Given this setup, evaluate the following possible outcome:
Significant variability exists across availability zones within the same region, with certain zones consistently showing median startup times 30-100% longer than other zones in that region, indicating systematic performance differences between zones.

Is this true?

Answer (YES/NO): NO